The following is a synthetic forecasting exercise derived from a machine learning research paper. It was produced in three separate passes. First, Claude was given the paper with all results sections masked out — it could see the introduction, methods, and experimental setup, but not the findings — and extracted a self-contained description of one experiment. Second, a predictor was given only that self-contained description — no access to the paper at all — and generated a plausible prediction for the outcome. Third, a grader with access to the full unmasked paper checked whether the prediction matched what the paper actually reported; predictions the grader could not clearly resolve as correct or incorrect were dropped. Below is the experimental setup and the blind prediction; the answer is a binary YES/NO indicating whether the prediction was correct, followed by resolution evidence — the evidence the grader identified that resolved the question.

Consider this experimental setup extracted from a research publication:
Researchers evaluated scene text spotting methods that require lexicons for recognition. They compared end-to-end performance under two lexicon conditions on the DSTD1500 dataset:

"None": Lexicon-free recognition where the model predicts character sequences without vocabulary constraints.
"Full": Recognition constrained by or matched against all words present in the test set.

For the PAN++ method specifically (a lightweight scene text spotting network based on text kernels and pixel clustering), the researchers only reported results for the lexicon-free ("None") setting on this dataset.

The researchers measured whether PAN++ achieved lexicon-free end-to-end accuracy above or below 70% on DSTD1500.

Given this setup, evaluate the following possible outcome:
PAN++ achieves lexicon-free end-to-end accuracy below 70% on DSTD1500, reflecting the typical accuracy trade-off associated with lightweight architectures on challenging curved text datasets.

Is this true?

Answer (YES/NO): YES